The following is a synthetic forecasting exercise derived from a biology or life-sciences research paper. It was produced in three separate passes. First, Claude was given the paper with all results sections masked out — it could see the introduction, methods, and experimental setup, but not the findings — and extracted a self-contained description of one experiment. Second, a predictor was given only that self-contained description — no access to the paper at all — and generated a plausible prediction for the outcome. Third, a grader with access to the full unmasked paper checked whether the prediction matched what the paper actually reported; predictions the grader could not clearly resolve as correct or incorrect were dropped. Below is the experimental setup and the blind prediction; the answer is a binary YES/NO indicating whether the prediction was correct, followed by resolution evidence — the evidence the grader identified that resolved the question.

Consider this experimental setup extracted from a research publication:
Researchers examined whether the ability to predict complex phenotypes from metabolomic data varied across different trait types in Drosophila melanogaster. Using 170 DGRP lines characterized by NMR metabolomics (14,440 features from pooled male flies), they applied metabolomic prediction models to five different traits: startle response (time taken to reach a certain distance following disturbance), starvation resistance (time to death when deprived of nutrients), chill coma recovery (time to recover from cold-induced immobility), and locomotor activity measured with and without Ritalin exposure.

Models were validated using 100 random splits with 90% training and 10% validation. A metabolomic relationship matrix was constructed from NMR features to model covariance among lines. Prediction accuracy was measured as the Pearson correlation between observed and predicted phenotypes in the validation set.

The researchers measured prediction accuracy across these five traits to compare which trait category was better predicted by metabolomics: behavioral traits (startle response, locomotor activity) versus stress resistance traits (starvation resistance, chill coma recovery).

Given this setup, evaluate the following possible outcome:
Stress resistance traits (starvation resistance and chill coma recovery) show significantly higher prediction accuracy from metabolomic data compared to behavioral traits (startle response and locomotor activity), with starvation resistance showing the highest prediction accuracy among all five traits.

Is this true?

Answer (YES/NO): NO